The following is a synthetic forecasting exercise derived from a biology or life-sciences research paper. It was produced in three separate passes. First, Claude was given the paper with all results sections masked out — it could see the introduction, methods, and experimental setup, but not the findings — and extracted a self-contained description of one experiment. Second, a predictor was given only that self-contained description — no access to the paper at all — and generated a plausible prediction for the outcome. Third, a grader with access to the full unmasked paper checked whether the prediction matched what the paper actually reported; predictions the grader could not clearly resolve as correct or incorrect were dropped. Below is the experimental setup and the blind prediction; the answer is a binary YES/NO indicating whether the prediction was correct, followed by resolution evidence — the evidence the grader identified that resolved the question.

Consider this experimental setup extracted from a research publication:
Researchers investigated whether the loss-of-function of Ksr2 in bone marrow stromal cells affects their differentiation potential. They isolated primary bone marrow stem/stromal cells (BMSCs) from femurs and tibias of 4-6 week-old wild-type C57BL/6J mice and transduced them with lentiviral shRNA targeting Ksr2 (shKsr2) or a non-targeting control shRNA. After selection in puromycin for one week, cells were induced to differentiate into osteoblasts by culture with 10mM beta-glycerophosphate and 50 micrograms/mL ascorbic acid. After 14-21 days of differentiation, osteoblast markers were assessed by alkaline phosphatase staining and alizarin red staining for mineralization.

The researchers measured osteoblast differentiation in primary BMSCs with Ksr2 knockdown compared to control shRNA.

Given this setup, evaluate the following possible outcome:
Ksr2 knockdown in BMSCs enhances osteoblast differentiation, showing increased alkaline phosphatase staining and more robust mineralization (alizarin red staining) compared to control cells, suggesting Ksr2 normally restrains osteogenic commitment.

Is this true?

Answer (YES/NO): NO